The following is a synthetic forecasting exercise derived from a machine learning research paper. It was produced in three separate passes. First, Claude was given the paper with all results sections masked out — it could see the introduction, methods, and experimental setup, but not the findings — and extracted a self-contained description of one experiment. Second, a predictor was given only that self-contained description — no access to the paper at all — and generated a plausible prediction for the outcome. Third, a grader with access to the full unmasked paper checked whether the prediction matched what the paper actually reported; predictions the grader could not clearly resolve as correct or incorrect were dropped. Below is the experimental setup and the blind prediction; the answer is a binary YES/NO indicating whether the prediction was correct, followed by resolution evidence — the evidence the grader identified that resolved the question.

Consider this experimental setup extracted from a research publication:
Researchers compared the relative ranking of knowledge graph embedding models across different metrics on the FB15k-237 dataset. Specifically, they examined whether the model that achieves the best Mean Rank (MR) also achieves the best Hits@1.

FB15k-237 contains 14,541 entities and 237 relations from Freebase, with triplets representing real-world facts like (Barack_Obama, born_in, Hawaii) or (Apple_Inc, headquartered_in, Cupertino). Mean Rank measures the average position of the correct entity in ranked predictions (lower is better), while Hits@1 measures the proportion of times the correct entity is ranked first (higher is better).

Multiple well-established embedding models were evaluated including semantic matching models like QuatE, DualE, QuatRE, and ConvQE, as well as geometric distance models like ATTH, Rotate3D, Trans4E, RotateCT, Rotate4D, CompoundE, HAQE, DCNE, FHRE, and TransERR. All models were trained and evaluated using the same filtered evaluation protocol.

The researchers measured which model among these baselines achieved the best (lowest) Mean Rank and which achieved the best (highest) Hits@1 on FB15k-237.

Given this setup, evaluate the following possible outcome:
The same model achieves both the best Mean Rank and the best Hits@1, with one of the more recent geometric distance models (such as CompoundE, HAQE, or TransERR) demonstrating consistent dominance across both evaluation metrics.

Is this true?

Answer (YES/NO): NO